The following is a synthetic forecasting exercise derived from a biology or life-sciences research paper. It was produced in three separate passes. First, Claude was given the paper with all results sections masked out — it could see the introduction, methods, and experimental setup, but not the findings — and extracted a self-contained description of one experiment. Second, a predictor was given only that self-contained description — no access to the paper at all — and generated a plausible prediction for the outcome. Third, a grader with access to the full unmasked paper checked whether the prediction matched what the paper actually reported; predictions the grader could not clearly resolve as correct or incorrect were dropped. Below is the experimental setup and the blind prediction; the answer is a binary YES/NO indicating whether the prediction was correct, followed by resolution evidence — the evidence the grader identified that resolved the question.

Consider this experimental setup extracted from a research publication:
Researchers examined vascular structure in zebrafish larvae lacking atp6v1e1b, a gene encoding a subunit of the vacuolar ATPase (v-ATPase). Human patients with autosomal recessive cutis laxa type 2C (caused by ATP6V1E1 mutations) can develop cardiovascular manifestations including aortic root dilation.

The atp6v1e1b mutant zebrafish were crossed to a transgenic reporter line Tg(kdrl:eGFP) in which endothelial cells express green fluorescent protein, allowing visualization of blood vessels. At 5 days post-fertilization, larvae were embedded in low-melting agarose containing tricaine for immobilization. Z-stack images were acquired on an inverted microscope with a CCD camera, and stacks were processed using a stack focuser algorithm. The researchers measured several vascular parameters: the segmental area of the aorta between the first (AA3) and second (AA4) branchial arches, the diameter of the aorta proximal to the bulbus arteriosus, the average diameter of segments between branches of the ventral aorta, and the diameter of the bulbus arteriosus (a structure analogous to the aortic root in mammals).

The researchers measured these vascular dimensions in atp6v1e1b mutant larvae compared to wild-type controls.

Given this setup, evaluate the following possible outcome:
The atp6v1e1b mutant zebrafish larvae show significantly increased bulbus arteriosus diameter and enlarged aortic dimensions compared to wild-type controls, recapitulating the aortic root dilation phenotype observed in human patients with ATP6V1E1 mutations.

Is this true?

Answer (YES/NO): NO